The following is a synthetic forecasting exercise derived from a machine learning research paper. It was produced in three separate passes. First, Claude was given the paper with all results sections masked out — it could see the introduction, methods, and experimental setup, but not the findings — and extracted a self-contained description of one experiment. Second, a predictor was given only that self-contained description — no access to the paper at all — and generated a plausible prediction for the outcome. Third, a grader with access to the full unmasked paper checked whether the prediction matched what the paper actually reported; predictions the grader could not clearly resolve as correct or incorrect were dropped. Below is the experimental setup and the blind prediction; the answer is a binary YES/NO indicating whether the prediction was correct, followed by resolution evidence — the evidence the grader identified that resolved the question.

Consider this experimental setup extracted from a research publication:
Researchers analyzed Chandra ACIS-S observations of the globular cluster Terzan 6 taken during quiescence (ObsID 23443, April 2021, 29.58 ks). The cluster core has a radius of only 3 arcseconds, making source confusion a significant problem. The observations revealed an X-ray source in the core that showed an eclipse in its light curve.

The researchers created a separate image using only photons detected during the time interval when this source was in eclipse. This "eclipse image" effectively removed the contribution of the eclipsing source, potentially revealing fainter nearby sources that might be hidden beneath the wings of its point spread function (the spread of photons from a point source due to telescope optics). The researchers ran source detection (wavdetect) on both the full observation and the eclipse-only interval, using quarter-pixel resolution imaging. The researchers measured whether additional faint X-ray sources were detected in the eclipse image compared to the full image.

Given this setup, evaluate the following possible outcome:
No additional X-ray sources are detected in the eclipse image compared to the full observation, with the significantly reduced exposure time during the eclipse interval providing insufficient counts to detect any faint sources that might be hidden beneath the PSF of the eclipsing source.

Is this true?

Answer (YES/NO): NO